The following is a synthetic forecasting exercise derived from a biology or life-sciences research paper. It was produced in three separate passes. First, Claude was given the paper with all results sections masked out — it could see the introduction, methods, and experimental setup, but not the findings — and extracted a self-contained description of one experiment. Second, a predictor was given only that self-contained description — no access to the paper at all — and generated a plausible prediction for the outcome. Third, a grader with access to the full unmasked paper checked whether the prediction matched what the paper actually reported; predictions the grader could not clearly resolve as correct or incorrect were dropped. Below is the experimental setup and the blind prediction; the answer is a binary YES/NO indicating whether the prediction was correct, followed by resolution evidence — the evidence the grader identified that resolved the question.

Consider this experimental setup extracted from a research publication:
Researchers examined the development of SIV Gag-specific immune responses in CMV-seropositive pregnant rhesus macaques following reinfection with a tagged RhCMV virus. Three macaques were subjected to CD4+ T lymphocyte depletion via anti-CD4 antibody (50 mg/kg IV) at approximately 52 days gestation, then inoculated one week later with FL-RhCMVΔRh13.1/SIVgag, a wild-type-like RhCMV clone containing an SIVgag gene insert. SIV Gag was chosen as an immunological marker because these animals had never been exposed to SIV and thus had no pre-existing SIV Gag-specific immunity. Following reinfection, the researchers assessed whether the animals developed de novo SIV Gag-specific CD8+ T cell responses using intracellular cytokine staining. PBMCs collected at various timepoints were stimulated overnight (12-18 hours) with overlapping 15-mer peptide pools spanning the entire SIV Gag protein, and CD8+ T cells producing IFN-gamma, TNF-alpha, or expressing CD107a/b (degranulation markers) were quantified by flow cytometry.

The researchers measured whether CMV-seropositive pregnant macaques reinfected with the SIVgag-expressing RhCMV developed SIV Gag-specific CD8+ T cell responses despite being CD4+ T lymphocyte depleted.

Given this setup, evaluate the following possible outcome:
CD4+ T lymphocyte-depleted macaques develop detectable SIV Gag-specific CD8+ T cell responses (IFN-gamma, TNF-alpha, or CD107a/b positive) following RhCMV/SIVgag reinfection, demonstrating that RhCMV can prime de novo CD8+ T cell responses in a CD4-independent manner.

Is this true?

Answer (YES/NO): YES